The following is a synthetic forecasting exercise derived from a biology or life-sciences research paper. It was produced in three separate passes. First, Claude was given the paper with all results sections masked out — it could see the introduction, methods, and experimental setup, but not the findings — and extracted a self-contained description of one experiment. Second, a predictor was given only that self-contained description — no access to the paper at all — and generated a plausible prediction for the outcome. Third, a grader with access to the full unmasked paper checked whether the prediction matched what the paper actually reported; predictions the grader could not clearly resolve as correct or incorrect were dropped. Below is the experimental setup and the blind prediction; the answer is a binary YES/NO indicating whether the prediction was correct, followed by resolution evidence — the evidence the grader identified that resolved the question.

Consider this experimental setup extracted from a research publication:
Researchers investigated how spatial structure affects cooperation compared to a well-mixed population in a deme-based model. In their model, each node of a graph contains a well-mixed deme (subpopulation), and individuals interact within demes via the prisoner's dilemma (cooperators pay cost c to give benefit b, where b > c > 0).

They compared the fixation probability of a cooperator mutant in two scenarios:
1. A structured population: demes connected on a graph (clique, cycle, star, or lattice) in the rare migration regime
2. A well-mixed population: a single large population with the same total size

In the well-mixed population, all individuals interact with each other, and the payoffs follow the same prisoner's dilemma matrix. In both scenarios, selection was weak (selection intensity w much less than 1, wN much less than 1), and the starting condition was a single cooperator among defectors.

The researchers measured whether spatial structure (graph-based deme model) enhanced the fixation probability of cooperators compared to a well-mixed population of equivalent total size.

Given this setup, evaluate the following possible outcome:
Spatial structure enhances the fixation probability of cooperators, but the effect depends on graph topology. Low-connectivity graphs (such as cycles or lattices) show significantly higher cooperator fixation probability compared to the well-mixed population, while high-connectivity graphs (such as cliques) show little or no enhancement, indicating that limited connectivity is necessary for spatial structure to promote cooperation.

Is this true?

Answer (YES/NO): NO